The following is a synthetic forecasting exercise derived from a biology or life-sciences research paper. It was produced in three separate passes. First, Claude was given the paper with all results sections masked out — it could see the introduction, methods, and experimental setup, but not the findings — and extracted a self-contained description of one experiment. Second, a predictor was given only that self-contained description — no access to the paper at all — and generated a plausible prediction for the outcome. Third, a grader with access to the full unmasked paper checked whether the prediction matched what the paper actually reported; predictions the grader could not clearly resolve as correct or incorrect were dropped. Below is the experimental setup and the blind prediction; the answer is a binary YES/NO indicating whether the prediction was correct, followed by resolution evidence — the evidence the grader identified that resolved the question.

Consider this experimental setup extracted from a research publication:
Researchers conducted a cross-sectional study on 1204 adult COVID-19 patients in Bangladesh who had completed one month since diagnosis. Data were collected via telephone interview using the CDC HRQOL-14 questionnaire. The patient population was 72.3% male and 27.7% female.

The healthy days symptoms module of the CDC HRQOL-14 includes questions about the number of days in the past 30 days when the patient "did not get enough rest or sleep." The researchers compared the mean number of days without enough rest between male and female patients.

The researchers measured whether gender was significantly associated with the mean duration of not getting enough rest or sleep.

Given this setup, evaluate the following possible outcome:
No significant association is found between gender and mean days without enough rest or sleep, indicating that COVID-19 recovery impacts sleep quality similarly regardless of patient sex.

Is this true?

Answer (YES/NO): NO